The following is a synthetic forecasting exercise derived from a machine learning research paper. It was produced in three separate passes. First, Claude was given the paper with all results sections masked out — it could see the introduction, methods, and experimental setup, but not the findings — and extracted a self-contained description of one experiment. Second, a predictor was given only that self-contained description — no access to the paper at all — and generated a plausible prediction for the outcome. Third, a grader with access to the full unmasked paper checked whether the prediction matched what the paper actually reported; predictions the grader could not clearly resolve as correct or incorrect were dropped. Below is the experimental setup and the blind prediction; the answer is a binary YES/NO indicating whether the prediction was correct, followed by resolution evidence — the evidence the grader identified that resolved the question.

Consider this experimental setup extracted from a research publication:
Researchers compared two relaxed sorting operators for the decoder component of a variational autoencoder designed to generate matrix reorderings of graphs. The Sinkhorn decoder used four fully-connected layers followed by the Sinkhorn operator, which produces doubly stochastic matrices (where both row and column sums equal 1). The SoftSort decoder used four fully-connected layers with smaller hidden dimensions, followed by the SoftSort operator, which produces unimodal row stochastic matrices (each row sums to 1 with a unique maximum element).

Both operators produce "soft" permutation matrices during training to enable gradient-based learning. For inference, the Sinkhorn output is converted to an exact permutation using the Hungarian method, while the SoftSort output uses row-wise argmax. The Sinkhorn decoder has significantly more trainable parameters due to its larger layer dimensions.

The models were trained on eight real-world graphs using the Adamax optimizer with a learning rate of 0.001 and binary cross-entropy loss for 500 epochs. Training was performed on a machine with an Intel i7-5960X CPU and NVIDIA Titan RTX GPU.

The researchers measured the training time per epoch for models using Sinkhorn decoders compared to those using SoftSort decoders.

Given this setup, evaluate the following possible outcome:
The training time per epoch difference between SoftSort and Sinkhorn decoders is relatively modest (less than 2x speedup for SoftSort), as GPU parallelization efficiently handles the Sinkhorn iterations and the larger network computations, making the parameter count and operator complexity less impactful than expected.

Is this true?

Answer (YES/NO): NO